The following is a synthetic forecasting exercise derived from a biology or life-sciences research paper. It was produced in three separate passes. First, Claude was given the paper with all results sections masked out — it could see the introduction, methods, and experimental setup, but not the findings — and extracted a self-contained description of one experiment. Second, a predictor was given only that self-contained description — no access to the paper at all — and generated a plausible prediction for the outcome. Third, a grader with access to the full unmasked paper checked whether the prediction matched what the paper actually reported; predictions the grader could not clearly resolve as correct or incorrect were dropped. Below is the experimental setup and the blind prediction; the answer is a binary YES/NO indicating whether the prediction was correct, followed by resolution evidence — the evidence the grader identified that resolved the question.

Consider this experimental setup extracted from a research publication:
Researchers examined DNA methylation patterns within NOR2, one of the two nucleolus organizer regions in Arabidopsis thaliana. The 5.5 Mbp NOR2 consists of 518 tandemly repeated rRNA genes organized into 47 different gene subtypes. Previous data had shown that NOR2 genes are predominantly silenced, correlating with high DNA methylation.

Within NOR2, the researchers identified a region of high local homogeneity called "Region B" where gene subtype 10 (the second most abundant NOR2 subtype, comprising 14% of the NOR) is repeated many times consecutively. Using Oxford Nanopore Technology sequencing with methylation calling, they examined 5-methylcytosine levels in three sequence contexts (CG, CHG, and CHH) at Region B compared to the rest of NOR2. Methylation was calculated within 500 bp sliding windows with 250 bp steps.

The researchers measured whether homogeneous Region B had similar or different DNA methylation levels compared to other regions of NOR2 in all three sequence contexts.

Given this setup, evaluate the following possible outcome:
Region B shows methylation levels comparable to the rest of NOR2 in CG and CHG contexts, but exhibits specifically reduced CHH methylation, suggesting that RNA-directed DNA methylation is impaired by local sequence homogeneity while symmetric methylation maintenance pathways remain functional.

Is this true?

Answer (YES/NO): NO